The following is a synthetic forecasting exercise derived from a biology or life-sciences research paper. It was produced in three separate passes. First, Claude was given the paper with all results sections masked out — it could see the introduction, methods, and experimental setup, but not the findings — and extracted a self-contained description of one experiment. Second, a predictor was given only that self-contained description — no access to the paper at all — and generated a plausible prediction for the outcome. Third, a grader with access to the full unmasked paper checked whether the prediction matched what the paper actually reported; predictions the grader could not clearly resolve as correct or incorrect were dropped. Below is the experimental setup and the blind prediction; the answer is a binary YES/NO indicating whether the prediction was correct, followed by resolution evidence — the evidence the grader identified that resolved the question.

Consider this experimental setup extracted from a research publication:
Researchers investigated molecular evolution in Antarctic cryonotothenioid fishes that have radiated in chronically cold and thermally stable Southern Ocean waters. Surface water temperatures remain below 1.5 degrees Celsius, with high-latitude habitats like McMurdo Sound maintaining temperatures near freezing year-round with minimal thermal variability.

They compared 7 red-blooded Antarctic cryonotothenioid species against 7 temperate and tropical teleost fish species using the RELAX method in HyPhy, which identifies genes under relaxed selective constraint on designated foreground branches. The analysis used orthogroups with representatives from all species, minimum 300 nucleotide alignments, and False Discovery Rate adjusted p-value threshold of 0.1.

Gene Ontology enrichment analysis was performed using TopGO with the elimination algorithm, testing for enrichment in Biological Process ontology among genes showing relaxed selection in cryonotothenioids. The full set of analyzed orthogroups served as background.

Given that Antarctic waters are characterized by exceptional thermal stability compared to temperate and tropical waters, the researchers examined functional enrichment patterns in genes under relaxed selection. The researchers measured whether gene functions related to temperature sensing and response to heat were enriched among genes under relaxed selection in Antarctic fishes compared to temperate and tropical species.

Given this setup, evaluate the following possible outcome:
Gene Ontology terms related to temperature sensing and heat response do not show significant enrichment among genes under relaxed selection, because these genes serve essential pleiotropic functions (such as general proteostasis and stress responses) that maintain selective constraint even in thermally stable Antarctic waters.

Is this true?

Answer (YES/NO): NO